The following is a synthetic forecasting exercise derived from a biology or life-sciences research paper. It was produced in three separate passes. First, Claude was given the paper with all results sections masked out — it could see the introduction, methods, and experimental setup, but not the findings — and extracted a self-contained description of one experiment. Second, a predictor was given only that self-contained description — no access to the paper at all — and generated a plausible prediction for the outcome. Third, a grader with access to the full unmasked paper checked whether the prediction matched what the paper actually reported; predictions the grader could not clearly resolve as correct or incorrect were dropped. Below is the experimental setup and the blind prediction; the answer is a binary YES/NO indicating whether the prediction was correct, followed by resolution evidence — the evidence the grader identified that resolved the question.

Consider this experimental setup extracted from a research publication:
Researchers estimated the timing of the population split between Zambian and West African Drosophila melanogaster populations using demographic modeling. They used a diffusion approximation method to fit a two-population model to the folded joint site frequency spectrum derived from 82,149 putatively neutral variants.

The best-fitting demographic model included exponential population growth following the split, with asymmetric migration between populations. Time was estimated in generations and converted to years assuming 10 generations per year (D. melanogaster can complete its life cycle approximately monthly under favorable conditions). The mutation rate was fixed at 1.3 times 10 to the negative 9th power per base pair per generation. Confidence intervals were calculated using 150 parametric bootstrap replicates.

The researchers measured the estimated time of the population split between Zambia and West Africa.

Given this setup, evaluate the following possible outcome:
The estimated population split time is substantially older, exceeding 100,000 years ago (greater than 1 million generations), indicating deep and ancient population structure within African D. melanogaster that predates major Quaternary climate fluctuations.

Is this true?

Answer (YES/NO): NO